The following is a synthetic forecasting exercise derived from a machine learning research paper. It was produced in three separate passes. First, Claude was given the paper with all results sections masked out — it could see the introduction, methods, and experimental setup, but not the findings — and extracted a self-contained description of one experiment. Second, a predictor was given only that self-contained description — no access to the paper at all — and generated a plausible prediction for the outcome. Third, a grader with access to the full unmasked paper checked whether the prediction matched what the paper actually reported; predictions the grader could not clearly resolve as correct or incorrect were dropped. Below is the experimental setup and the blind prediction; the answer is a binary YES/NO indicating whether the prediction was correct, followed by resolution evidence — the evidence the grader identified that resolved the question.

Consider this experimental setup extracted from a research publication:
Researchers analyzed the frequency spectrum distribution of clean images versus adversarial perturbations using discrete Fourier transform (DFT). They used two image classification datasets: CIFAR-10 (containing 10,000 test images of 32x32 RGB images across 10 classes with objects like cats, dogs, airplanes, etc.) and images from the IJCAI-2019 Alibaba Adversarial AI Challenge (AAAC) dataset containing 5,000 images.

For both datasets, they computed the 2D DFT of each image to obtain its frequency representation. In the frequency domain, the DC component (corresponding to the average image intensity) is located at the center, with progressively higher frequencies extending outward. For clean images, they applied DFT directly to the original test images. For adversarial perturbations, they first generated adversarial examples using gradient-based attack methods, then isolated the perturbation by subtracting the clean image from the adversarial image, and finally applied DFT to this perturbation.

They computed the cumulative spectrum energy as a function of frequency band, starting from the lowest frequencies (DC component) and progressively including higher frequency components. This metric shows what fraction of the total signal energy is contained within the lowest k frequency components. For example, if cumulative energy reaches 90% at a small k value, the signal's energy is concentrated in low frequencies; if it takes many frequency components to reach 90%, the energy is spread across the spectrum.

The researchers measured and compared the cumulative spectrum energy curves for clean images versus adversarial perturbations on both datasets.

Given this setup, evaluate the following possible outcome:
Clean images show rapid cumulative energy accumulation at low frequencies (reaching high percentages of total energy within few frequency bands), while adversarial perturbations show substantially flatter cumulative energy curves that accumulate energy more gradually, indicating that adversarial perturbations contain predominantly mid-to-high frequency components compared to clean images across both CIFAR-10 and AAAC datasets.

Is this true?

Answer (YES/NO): YES